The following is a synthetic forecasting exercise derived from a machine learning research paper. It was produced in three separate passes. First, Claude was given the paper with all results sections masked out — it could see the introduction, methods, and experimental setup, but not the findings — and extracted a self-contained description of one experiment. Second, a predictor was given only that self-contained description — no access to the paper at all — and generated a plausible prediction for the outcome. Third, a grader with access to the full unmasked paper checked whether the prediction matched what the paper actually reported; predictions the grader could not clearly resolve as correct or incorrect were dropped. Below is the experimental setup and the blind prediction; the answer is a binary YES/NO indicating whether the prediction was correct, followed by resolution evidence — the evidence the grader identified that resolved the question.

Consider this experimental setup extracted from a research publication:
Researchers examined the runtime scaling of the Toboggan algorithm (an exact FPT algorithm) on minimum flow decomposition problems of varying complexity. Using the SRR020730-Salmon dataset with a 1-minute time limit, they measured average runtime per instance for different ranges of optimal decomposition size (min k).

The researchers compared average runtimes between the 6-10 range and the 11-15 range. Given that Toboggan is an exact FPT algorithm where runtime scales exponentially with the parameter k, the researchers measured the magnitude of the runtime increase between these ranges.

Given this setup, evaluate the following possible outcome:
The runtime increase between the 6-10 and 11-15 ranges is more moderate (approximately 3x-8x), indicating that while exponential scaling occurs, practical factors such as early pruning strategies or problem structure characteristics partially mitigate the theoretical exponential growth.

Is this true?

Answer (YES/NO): NO